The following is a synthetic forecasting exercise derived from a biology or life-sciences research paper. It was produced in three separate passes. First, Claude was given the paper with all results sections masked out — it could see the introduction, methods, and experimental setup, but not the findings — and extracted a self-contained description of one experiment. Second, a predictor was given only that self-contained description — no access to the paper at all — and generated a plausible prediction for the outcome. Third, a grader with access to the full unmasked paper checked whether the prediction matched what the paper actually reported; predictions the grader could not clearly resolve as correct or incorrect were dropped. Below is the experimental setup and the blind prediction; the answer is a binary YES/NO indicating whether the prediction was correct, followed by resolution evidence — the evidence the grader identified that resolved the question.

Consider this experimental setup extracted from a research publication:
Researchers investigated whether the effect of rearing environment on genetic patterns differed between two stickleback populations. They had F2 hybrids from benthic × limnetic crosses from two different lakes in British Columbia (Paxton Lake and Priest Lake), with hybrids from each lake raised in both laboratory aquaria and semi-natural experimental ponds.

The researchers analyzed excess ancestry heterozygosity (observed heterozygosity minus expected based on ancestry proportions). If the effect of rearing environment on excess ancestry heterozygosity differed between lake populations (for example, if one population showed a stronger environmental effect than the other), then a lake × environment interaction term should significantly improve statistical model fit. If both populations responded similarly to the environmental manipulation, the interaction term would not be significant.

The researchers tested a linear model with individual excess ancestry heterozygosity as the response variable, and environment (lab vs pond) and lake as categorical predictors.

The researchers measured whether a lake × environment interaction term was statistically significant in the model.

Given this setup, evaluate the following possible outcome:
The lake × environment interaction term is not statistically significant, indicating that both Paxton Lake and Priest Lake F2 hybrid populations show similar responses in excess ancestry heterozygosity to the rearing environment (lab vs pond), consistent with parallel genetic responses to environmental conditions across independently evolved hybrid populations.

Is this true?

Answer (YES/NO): YES